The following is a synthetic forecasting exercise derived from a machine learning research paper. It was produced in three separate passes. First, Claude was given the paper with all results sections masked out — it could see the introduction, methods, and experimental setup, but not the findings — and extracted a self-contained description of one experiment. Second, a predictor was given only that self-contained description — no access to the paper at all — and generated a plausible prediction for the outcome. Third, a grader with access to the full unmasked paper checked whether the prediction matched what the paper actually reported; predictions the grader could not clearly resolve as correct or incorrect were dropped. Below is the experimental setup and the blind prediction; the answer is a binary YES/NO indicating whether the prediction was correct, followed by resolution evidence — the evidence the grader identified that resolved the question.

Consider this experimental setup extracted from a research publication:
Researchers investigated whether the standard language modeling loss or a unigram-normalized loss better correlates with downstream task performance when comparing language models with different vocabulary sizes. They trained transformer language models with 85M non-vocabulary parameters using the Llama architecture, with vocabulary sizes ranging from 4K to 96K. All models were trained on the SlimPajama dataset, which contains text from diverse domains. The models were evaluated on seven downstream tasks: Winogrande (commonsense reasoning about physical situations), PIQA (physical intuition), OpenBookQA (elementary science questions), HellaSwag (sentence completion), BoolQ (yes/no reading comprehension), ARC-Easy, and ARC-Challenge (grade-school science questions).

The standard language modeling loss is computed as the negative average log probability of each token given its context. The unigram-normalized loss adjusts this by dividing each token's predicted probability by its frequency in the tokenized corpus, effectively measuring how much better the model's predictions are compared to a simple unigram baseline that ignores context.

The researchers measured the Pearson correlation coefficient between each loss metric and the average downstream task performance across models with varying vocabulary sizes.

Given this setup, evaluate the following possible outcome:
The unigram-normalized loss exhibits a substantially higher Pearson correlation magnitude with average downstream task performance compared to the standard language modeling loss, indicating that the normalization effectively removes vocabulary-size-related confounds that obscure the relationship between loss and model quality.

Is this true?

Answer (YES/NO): YES